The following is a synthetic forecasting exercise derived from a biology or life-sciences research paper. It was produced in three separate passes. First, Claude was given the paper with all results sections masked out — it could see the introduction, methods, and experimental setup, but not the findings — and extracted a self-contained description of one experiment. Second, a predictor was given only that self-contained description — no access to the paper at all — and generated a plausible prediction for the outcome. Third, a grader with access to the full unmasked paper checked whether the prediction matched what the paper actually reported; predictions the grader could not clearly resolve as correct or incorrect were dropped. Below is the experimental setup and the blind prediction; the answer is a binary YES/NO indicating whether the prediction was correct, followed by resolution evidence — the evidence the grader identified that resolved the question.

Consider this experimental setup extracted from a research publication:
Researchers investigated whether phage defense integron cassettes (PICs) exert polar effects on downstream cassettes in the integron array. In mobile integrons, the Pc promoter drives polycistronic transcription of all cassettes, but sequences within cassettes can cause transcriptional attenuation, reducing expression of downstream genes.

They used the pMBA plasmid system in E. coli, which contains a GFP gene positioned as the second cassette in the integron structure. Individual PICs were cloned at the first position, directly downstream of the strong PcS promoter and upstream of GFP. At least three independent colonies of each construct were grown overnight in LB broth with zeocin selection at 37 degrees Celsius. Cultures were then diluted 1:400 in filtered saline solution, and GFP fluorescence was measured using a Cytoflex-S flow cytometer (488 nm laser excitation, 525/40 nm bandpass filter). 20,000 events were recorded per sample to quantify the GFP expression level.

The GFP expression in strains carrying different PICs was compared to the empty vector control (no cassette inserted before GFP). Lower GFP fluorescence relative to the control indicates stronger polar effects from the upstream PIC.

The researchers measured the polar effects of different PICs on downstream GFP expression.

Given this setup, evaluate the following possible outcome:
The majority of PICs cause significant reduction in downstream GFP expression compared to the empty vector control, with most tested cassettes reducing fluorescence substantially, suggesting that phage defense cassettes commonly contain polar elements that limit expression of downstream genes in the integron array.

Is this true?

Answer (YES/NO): YES